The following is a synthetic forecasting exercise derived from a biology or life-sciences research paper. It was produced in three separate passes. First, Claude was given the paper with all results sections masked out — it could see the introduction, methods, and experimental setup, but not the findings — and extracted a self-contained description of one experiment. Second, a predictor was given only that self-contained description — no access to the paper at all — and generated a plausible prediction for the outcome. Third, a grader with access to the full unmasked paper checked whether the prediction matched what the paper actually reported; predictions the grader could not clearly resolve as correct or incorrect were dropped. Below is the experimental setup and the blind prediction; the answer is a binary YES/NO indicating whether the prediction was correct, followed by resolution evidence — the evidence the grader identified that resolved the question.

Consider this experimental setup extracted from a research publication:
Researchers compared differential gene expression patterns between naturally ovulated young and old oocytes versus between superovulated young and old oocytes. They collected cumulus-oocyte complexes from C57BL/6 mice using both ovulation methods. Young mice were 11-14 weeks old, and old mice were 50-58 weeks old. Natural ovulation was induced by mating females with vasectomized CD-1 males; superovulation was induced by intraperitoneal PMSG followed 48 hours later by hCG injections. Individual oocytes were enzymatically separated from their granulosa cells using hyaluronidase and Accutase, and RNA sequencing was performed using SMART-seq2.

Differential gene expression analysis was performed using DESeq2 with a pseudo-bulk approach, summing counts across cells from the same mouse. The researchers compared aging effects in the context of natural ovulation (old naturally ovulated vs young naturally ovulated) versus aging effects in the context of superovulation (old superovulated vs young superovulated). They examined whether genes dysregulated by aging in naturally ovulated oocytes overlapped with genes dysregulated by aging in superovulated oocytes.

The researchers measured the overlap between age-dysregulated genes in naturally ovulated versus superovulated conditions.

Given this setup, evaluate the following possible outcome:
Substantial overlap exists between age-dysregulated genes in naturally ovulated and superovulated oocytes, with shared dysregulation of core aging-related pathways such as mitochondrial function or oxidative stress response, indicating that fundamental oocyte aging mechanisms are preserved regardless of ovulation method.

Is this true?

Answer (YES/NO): NO